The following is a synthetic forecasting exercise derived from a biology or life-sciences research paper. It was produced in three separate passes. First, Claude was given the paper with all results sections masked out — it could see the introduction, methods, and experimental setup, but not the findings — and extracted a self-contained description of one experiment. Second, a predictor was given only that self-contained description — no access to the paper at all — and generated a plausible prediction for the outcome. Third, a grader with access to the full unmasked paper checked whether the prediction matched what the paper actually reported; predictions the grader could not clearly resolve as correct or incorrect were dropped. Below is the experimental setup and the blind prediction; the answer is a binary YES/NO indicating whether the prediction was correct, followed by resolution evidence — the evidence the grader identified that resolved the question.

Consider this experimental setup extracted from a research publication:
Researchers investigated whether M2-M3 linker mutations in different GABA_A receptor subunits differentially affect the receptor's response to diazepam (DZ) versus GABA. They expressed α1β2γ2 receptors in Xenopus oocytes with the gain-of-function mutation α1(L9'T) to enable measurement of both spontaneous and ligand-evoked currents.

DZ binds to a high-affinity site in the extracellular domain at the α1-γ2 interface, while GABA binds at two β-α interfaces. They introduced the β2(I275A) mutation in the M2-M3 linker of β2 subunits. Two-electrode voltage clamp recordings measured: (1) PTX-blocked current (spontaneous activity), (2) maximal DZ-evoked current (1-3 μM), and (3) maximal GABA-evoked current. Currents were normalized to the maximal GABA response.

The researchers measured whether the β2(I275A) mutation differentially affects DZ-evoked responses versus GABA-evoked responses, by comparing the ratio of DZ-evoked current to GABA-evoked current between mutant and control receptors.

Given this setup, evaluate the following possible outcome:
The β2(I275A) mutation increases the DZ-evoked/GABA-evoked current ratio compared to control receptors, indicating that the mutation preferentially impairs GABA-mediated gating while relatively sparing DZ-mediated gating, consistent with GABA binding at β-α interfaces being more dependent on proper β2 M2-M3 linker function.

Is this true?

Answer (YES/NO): YES